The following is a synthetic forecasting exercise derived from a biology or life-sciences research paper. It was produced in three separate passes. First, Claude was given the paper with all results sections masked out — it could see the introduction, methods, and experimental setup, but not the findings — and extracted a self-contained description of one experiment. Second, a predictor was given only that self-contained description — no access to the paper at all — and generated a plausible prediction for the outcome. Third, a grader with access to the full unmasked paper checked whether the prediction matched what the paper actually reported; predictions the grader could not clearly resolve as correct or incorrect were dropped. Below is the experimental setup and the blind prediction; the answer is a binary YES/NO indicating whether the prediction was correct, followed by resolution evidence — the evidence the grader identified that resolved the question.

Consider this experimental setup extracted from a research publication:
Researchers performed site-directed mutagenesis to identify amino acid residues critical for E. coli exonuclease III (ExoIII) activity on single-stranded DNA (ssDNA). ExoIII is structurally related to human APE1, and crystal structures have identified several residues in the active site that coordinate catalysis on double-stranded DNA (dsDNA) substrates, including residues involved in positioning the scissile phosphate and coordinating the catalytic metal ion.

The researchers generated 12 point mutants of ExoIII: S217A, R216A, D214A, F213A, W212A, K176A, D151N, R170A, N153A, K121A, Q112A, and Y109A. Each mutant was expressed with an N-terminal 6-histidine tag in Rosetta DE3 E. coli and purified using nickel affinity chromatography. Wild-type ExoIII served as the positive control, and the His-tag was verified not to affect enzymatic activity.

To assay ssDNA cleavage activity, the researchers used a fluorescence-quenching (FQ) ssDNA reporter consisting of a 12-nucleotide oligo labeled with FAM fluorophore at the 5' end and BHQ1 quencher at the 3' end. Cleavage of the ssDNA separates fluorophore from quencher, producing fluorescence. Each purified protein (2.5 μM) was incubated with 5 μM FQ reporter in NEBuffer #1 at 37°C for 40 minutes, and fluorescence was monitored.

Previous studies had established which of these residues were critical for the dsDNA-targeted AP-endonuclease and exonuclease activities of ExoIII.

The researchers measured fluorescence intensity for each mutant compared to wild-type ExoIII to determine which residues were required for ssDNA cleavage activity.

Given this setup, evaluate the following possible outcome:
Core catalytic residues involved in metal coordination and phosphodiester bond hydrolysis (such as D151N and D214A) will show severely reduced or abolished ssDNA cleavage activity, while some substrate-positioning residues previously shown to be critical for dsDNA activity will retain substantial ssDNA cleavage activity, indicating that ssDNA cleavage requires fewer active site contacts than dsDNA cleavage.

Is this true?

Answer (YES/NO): NO